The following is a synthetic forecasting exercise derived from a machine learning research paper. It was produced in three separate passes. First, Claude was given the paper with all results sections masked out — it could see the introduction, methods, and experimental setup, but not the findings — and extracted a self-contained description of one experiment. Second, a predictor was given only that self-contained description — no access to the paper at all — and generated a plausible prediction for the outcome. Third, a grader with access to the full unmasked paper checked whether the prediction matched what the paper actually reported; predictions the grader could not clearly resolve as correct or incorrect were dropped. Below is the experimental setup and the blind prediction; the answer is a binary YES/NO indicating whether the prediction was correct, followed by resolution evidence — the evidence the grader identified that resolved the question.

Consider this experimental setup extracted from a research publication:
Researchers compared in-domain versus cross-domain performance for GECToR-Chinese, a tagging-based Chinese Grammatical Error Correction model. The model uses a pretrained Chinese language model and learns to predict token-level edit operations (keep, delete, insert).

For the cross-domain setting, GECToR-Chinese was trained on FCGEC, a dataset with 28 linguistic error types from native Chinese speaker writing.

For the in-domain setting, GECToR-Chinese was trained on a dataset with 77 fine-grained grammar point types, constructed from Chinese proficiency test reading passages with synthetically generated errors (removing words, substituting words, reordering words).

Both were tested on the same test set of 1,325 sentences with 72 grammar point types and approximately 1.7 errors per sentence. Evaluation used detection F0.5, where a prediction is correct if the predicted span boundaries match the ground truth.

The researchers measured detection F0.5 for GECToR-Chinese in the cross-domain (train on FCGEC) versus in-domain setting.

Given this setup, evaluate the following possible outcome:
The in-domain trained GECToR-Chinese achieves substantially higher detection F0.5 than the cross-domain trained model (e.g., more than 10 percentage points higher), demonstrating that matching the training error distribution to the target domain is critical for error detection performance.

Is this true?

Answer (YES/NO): YES